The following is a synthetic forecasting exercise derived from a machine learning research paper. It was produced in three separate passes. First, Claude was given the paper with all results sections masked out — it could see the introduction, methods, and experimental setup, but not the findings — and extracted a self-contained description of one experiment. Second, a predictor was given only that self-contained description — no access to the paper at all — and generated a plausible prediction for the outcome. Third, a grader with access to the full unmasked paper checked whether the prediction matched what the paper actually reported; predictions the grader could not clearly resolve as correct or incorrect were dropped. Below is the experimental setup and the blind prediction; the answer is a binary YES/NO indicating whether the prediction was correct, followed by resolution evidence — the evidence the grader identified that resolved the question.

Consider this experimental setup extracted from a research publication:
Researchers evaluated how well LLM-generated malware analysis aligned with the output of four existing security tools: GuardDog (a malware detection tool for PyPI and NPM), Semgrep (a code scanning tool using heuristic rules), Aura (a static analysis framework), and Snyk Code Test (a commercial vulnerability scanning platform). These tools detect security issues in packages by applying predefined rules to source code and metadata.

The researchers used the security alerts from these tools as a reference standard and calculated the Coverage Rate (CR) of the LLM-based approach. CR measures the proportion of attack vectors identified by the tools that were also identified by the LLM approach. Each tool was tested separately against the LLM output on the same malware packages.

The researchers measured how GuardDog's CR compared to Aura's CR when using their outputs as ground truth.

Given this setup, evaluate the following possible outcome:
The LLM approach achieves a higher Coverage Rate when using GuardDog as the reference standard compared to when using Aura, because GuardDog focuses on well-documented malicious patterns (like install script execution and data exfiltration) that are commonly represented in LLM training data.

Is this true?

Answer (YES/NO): YES